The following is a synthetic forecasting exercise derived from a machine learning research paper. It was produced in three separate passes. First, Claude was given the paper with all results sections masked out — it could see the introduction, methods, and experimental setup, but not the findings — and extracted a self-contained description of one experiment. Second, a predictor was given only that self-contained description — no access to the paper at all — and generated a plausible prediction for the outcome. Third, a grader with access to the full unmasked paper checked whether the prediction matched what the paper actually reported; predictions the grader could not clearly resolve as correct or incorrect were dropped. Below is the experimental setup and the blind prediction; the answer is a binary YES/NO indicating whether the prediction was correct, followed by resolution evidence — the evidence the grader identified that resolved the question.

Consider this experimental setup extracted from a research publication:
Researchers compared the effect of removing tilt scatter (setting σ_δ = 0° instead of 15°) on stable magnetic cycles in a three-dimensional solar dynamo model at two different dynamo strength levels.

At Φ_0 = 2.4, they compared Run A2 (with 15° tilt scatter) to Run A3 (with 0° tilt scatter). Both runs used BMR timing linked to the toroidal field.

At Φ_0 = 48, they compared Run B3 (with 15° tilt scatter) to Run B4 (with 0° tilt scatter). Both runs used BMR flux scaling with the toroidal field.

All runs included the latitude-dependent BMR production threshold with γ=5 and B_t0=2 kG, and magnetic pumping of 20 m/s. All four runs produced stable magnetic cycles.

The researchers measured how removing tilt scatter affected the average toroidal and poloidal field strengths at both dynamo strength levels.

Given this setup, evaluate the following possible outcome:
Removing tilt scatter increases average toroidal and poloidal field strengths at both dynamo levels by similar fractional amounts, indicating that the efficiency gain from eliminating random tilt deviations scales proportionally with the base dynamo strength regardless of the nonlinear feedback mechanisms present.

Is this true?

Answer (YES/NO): NO